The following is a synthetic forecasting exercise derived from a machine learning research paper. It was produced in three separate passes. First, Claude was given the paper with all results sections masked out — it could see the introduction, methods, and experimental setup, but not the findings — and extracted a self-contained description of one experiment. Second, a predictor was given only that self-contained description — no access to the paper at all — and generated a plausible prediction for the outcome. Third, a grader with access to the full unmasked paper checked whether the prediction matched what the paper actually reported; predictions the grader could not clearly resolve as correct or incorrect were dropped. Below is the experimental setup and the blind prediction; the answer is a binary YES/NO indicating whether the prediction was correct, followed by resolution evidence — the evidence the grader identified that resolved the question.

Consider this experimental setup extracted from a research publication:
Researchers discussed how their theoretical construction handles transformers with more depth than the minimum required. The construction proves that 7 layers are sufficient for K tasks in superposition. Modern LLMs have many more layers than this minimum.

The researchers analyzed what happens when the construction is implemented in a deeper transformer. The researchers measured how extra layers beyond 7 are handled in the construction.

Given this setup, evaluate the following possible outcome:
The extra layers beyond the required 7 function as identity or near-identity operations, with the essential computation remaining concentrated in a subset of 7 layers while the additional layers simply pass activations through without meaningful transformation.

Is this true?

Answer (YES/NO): YES